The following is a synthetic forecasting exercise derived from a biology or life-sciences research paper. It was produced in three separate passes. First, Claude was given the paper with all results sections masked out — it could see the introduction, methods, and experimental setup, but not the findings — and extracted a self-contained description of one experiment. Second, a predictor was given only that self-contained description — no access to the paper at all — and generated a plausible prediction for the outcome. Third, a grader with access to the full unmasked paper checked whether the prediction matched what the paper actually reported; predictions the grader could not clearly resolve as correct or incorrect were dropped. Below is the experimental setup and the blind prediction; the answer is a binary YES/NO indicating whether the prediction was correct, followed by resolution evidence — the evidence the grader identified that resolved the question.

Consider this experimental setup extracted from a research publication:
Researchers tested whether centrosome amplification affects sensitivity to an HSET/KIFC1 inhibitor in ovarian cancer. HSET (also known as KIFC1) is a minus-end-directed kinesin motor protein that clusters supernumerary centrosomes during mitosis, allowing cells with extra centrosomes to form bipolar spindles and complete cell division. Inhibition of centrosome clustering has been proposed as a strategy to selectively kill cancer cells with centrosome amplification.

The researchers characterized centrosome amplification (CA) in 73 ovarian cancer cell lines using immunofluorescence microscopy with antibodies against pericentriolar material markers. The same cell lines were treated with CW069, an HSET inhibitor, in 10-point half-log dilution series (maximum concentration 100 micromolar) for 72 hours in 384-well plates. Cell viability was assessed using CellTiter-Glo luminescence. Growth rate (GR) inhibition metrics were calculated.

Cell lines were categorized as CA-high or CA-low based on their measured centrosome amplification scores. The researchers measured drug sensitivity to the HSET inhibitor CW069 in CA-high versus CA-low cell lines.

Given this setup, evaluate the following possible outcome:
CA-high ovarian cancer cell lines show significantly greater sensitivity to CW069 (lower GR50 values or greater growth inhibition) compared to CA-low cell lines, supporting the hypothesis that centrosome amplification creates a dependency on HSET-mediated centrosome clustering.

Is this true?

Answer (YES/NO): NO